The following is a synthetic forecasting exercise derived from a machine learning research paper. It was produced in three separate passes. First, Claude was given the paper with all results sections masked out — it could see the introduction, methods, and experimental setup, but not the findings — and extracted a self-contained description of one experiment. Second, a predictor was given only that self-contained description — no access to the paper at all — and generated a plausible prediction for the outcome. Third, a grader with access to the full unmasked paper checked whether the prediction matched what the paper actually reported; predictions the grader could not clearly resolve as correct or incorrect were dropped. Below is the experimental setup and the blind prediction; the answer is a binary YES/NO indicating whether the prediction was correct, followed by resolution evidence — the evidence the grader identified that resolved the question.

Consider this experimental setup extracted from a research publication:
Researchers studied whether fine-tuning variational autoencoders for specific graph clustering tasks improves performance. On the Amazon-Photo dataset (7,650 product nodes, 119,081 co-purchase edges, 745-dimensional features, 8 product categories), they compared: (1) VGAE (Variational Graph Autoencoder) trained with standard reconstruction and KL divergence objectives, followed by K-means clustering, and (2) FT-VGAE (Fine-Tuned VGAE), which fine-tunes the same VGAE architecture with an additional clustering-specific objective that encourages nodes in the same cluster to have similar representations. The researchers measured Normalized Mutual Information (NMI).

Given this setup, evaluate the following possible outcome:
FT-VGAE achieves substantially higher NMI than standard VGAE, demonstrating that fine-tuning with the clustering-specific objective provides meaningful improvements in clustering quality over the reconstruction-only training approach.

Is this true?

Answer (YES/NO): YES